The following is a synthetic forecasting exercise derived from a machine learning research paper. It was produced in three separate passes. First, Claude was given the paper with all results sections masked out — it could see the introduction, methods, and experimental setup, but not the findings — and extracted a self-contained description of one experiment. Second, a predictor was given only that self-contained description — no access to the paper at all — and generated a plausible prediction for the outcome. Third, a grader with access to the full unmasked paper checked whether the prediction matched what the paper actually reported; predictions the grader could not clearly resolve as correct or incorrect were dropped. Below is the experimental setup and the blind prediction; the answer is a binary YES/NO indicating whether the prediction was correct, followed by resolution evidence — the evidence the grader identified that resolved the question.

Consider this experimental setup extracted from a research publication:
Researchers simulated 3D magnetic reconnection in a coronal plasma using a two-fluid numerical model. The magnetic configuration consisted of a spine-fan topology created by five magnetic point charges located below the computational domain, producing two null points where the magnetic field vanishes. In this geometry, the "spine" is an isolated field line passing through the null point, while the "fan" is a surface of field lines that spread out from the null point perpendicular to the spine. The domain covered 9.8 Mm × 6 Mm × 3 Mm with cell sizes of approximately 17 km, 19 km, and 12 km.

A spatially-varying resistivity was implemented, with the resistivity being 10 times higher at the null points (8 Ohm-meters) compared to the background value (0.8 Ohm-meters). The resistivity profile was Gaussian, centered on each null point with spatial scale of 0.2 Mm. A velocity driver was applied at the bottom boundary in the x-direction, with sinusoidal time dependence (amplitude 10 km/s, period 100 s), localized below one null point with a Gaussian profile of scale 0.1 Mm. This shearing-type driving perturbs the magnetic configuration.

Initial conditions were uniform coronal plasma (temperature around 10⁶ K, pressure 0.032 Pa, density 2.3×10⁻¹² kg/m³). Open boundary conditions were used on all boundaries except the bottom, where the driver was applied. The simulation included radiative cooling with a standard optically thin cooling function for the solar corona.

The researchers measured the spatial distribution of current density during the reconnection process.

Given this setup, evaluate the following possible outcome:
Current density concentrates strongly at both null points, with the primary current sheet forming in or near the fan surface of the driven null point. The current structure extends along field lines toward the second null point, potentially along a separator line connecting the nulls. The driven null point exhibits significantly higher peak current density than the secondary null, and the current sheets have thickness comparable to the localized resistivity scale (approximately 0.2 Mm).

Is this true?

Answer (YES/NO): NO